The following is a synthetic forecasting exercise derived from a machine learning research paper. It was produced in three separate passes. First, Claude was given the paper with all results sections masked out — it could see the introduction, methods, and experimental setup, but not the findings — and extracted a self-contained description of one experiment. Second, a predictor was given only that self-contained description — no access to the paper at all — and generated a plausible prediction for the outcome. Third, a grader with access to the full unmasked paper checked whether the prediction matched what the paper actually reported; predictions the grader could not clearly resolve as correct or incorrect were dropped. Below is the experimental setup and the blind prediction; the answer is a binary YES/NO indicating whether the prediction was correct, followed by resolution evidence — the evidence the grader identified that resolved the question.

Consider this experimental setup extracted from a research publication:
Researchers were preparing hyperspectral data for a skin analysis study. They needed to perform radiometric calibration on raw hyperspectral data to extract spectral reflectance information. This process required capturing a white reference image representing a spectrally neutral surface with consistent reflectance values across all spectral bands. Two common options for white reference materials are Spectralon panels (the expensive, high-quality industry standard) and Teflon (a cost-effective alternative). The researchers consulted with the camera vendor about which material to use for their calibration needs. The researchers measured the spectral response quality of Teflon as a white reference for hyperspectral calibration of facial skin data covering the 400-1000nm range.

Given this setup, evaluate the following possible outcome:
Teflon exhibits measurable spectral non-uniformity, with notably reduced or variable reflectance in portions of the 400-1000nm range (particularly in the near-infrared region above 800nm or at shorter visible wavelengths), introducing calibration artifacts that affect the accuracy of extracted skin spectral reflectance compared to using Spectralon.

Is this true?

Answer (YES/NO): NO